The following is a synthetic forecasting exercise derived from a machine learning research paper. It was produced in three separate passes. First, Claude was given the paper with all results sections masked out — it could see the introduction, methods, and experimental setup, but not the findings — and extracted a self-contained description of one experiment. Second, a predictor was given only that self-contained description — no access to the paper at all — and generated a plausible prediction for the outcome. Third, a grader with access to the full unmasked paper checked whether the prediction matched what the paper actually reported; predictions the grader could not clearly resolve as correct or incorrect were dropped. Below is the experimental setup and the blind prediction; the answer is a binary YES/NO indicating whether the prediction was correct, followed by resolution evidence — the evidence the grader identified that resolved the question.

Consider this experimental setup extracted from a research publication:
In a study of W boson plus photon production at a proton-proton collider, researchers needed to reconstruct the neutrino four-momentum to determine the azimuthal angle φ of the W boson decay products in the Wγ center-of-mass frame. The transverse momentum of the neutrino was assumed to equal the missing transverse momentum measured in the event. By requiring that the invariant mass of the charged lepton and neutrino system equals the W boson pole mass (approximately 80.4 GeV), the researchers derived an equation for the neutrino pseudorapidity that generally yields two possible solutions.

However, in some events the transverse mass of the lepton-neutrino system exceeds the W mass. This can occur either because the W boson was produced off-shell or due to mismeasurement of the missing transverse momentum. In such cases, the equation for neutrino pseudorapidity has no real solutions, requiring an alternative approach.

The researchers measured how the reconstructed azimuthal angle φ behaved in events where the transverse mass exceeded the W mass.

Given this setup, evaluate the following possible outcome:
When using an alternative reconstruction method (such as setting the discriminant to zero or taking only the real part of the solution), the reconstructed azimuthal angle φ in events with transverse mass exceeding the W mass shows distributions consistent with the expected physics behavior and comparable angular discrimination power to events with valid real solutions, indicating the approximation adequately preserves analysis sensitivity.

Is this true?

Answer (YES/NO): NO